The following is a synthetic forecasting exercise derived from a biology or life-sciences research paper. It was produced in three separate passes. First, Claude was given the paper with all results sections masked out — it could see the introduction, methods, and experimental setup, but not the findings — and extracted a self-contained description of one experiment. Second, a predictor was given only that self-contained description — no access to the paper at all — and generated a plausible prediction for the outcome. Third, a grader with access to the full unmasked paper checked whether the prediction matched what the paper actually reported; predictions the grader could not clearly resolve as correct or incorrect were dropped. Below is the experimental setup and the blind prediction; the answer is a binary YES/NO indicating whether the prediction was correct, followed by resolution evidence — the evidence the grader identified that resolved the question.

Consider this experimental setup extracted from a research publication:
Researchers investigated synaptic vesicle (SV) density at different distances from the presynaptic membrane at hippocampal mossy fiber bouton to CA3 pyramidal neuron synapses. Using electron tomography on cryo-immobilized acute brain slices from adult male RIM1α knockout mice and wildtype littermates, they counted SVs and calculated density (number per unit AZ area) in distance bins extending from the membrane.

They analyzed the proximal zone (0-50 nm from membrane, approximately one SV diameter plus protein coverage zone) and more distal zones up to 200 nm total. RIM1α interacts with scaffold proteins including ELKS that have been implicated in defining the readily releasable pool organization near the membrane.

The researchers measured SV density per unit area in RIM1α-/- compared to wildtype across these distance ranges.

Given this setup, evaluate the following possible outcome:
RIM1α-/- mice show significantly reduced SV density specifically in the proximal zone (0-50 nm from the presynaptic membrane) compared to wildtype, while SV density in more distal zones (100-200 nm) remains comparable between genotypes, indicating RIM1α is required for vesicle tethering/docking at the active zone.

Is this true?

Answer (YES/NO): NO